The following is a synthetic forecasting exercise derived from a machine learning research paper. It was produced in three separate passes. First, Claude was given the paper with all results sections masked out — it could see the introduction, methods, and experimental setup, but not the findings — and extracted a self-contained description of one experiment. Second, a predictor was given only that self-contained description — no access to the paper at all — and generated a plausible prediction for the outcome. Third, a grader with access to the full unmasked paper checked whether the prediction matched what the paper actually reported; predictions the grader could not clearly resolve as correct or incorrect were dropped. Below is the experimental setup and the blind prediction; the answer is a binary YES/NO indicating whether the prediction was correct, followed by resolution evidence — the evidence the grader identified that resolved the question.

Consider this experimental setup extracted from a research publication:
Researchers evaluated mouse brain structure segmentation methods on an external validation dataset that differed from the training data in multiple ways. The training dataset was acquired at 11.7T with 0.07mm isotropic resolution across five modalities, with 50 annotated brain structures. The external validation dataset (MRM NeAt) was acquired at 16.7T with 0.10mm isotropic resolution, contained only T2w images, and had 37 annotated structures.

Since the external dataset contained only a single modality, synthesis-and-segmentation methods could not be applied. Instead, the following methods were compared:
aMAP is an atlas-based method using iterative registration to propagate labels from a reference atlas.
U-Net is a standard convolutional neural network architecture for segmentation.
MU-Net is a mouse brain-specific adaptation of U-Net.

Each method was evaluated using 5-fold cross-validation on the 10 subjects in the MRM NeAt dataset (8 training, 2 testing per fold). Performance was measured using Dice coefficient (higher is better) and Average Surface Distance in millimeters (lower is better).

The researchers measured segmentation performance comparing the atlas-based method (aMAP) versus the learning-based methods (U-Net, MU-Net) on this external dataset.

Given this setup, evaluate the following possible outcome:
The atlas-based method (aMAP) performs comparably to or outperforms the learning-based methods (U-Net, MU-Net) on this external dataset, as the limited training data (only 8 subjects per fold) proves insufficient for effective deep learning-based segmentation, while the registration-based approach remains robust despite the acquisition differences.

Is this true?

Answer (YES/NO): NO